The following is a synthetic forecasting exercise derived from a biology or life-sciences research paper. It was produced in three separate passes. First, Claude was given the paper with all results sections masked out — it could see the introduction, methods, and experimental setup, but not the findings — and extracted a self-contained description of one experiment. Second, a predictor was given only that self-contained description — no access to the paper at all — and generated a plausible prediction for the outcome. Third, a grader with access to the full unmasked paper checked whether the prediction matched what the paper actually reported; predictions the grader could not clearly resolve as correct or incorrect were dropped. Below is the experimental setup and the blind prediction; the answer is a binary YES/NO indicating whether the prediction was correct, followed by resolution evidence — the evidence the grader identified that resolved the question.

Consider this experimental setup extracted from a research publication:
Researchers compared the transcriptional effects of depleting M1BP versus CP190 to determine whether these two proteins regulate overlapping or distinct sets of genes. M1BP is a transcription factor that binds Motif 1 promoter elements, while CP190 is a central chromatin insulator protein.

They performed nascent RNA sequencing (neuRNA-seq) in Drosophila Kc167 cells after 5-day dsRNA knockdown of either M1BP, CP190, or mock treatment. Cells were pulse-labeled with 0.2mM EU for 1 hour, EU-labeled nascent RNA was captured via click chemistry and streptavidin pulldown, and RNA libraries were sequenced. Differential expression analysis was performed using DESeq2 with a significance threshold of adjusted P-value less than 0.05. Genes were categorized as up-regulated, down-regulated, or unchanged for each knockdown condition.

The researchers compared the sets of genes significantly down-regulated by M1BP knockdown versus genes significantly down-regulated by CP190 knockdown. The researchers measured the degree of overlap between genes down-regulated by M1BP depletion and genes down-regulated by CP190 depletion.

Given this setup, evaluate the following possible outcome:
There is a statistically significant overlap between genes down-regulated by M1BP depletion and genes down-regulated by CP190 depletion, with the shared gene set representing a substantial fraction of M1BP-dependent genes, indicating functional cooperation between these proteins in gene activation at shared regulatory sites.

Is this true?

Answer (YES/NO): YES